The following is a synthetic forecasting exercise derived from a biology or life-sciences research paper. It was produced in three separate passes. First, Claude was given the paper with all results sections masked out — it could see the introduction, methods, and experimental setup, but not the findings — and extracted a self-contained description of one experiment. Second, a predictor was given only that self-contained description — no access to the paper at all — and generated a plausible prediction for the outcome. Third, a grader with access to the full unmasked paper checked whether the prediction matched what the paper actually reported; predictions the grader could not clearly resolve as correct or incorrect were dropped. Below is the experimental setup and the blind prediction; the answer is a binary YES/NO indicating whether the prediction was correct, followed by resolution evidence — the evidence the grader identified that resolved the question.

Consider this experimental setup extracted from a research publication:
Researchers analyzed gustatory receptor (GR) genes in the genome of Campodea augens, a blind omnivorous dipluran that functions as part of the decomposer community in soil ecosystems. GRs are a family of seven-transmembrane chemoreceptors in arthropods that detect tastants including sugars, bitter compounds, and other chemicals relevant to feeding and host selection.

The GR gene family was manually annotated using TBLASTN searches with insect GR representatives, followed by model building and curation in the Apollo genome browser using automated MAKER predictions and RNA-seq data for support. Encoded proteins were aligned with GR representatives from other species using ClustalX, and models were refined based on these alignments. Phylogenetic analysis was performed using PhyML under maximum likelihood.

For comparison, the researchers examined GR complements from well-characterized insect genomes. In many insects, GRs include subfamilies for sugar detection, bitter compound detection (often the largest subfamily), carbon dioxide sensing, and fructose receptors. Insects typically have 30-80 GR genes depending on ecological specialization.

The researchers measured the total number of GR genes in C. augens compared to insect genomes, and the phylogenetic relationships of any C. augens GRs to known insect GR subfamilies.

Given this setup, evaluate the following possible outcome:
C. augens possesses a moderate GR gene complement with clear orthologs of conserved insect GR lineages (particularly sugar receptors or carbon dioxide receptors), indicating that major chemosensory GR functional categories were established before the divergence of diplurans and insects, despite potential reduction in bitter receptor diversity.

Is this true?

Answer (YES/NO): NO